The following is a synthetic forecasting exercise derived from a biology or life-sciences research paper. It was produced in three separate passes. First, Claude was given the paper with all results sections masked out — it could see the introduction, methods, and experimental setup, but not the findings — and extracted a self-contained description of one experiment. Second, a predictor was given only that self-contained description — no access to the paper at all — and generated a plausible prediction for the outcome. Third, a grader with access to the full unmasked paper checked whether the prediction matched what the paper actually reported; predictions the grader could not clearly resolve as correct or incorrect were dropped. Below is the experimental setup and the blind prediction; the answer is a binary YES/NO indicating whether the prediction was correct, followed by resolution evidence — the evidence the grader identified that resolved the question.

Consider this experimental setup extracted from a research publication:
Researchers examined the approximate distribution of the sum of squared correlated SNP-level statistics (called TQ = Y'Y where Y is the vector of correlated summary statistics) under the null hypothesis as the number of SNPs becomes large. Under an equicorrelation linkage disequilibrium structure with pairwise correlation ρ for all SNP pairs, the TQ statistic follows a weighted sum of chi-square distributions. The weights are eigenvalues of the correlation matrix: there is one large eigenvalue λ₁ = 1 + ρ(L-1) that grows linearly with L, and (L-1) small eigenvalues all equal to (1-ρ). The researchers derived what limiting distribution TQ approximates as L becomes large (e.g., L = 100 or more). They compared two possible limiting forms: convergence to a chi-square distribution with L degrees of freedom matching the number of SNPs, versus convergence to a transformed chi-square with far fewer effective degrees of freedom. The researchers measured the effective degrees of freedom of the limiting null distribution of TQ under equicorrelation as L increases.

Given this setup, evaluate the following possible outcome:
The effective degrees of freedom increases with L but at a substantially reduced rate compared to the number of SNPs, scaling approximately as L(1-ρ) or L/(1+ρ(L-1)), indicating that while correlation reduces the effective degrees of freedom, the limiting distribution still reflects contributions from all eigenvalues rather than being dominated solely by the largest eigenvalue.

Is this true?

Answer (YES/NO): NO